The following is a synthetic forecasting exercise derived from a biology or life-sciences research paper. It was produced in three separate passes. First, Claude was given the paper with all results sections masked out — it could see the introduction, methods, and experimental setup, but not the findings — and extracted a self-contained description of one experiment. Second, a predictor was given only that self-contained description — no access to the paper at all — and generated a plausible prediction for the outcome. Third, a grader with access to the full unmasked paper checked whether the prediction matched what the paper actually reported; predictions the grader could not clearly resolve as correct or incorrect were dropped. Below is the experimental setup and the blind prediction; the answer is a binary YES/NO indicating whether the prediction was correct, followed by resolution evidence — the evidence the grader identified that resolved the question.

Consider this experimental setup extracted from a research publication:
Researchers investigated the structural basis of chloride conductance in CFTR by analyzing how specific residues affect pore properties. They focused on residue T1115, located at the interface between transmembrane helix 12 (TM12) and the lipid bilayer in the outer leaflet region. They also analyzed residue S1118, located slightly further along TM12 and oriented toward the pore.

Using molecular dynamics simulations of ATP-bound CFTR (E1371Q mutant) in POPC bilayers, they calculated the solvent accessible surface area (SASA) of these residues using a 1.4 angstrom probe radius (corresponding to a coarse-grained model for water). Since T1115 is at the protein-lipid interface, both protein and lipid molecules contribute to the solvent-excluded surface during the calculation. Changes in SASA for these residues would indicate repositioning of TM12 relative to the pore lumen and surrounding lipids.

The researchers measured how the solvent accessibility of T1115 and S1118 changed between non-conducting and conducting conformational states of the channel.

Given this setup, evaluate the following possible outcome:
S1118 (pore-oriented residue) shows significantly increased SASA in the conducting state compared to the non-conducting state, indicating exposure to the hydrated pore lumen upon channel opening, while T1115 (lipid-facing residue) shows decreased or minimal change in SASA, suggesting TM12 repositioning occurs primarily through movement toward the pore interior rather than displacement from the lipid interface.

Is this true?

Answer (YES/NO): NO